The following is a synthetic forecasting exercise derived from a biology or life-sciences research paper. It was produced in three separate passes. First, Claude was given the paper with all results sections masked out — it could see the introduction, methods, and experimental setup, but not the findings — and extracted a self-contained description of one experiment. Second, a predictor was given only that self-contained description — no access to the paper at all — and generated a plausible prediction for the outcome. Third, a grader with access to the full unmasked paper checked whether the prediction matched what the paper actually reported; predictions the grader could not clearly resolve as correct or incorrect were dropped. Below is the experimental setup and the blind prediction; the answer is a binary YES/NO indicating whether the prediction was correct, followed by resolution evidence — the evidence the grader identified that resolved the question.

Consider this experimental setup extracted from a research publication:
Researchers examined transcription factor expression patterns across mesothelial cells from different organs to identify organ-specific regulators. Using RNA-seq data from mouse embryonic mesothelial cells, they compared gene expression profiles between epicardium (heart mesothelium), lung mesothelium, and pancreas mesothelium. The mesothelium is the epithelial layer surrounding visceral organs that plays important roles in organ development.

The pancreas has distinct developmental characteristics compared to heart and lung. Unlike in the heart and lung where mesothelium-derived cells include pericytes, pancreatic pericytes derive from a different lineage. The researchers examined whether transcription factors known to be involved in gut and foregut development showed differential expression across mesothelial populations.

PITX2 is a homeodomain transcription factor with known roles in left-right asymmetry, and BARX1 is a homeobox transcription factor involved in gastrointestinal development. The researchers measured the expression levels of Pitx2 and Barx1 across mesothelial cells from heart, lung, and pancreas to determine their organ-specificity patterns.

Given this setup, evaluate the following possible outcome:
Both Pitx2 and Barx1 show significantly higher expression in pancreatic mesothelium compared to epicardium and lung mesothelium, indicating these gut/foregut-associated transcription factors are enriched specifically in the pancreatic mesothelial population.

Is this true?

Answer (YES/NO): YES